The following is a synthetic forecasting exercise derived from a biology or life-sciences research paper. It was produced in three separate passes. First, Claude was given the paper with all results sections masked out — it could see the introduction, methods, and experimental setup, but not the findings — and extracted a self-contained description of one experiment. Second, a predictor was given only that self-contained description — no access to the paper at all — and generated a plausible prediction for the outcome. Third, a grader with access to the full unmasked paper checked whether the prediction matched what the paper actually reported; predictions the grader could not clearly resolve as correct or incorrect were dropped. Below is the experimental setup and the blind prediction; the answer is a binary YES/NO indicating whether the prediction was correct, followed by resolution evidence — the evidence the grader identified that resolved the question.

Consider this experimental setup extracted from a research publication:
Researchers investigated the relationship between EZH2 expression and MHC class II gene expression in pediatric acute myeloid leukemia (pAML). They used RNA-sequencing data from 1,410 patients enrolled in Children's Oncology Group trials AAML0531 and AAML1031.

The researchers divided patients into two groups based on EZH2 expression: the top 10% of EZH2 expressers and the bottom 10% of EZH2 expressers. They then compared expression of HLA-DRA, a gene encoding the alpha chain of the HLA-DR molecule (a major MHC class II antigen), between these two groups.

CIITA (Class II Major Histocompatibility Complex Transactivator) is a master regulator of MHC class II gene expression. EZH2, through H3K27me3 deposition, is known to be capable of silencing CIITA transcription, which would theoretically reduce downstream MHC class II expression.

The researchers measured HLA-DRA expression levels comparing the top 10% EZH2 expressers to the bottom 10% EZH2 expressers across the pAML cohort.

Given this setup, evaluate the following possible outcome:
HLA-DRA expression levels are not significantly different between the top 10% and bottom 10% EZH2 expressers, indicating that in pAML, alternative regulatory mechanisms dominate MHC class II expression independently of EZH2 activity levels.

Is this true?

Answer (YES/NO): NO